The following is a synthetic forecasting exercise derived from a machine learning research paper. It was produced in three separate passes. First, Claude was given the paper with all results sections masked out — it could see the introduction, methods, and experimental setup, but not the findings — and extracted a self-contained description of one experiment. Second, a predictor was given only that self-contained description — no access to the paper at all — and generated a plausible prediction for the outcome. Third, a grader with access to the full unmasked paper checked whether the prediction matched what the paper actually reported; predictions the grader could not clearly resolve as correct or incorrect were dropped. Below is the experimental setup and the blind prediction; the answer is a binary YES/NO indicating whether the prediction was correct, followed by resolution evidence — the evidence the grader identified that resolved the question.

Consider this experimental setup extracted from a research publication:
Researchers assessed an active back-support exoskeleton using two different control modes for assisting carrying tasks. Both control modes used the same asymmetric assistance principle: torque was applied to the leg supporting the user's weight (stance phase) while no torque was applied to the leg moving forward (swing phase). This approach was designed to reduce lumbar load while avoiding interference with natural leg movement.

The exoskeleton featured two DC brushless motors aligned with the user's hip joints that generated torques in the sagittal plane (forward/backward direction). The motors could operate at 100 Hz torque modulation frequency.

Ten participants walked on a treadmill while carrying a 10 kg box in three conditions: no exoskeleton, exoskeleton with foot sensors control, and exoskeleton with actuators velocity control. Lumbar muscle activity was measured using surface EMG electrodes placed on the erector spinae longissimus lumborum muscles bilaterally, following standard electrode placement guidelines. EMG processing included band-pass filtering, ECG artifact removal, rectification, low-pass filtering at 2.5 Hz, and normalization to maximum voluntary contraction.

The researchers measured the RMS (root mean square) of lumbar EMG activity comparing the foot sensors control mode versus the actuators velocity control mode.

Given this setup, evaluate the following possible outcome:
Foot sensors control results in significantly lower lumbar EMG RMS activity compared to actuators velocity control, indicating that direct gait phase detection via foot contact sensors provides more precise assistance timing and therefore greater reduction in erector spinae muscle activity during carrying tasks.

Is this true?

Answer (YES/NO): NO